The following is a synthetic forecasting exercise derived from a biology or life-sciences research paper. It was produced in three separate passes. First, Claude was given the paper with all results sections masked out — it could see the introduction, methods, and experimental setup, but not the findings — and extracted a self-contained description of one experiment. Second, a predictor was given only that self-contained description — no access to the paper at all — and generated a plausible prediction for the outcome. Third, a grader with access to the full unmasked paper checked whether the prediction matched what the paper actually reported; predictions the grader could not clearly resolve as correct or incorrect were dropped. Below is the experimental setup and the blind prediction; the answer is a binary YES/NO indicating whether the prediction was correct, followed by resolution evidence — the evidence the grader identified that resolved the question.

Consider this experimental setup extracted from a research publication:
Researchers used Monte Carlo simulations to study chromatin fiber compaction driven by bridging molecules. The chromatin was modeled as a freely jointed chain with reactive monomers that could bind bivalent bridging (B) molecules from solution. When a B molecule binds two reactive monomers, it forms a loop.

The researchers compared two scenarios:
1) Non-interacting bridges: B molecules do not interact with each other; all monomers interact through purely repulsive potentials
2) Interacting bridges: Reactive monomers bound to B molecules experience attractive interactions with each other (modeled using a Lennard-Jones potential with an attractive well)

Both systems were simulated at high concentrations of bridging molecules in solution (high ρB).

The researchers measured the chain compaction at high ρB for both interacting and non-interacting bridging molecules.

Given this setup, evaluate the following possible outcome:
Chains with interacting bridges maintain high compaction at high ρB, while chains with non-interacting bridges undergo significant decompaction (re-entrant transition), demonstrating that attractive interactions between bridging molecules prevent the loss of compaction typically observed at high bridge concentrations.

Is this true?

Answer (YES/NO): YES